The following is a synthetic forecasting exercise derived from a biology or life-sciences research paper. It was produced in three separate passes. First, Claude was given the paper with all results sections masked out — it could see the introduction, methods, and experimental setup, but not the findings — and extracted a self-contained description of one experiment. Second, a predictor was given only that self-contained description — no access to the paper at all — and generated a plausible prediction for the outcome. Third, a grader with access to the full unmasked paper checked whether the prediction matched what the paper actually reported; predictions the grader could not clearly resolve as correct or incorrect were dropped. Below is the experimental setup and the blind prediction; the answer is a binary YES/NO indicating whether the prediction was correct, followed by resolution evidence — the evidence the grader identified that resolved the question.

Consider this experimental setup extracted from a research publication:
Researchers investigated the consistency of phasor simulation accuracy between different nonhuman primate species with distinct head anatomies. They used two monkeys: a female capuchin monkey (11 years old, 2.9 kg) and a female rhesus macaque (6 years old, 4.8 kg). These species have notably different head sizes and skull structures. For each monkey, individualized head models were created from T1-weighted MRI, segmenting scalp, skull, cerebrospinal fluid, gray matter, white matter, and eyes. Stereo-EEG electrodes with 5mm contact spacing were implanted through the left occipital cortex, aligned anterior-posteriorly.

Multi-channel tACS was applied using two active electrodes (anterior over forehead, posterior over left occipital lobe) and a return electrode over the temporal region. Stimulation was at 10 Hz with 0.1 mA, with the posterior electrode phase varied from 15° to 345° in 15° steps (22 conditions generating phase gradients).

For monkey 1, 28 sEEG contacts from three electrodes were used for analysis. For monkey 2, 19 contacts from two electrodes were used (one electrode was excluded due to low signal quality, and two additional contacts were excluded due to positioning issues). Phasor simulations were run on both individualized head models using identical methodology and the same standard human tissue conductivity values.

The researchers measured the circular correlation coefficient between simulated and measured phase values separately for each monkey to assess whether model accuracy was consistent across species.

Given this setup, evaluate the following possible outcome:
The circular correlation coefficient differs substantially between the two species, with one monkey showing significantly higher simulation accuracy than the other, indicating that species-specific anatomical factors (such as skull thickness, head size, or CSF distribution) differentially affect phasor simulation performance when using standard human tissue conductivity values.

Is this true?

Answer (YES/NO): NO